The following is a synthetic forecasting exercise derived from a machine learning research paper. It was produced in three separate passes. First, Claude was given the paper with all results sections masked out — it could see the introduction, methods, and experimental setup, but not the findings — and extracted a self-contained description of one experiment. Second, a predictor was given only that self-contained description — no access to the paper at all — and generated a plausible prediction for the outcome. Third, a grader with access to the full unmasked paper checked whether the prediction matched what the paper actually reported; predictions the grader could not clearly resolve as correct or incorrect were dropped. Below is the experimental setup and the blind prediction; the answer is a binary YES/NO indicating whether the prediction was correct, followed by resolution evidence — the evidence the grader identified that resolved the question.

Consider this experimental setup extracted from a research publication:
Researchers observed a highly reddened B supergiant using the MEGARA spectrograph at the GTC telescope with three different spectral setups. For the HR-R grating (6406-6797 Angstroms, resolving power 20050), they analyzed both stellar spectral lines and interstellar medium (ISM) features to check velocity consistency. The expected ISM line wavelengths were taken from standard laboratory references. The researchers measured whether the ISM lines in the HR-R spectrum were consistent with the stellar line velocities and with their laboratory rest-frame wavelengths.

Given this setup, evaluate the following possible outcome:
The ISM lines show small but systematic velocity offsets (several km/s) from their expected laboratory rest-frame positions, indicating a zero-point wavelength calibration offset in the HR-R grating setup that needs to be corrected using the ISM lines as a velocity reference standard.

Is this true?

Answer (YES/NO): NO